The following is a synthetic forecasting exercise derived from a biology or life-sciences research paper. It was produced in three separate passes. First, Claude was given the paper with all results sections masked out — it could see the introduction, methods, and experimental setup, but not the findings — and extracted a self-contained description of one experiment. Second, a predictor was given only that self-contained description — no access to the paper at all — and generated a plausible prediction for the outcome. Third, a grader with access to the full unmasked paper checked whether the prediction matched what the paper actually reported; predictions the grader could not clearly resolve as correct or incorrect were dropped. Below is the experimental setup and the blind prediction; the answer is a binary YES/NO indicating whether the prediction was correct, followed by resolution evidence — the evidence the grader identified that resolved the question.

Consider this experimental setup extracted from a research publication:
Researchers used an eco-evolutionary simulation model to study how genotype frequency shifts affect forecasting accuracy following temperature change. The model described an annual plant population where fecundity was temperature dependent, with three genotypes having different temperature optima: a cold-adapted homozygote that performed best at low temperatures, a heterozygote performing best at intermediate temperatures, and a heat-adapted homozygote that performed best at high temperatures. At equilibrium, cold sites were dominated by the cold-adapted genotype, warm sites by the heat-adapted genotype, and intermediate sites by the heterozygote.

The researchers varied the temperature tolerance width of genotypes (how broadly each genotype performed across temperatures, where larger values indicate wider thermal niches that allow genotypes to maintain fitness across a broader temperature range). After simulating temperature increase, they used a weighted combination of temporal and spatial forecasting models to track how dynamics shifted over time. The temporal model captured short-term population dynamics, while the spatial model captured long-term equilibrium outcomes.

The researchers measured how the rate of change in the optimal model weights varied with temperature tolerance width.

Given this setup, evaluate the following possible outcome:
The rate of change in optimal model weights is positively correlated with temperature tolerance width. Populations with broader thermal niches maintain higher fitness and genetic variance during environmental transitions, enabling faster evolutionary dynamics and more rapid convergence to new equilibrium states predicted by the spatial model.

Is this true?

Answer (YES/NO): NO